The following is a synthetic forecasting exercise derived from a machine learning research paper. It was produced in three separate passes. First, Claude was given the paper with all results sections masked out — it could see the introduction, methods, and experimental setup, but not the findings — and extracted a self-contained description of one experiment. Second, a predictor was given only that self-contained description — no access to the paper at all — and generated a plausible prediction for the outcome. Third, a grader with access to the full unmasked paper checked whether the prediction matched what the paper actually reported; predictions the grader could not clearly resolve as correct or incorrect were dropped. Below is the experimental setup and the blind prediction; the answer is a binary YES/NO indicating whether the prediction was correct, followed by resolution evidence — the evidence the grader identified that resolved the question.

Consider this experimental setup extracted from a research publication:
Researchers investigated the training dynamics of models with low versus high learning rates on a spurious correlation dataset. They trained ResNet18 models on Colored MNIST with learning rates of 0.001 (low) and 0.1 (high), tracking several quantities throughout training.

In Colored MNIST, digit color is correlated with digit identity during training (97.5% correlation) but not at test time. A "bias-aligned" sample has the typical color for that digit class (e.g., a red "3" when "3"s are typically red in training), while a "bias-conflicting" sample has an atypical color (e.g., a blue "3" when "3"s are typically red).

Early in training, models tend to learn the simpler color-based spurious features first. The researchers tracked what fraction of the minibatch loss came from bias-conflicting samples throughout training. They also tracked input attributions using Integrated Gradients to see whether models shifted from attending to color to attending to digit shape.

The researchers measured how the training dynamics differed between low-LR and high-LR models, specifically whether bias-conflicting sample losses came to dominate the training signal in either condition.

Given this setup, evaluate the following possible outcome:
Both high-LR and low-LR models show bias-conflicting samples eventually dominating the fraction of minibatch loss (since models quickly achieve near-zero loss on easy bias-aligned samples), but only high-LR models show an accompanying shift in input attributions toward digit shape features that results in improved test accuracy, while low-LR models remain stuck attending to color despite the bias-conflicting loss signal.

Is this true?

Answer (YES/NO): NO